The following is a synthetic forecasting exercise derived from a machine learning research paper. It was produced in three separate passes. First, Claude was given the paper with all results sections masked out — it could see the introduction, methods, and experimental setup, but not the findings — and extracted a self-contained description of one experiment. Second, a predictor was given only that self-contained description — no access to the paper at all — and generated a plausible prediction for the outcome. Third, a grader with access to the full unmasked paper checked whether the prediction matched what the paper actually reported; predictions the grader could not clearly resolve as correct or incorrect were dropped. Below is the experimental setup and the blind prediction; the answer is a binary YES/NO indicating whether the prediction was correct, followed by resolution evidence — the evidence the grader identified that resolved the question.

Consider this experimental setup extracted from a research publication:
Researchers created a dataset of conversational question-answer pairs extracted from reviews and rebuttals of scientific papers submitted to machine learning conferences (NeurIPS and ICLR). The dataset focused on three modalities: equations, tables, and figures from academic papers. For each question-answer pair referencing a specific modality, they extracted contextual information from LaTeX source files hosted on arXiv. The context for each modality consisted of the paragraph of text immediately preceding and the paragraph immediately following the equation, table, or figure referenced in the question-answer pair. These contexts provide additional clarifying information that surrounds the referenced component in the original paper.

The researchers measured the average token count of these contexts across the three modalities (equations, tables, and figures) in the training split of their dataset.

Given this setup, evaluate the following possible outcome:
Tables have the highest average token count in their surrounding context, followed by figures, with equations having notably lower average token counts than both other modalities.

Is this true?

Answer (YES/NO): NO